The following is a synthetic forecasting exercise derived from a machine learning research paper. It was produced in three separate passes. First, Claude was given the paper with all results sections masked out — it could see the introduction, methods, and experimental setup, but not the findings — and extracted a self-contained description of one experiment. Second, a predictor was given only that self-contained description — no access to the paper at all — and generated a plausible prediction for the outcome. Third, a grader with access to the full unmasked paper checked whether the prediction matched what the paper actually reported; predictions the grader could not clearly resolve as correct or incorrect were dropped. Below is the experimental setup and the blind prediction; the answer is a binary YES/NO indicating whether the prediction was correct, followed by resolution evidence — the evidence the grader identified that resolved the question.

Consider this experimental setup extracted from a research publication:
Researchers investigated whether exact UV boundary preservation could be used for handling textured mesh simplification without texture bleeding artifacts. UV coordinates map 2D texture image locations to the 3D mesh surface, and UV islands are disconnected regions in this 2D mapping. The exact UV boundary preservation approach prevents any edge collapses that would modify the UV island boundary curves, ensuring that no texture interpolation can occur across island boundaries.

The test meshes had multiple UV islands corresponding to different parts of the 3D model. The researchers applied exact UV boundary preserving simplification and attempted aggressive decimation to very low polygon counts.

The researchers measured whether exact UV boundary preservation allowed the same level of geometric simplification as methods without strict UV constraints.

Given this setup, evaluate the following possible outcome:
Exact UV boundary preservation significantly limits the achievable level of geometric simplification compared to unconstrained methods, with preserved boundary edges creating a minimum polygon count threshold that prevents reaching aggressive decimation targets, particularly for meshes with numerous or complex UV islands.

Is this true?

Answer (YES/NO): YES